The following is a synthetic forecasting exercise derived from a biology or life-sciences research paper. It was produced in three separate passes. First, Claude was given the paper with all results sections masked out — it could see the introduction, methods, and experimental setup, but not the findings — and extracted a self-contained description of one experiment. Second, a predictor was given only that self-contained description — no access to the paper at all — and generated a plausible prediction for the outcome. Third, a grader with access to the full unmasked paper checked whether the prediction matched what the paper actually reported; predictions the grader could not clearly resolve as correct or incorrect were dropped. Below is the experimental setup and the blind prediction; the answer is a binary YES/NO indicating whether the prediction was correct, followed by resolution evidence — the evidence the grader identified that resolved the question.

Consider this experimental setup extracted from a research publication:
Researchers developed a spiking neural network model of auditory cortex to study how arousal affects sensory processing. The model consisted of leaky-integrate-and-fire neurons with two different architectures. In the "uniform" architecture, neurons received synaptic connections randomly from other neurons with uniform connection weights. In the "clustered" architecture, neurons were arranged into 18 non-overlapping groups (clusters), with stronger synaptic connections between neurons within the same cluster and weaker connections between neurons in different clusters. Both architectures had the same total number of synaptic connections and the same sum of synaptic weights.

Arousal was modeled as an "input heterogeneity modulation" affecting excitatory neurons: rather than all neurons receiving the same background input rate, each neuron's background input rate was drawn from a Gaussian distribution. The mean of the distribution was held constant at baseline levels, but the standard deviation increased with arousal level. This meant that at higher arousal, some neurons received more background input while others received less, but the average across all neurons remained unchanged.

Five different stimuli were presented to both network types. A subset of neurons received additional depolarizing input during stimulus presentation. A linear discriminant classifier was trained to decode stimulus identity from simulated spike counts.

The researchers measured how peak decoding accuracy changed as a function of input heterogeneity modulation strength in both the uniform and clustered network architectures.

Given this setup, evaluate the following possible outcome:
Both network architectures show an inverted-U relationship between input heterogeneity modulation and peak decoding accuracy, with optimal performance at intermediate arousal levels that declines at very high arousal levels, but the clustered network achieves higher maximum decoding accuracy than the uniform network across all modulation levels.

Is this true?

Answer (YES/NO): NO